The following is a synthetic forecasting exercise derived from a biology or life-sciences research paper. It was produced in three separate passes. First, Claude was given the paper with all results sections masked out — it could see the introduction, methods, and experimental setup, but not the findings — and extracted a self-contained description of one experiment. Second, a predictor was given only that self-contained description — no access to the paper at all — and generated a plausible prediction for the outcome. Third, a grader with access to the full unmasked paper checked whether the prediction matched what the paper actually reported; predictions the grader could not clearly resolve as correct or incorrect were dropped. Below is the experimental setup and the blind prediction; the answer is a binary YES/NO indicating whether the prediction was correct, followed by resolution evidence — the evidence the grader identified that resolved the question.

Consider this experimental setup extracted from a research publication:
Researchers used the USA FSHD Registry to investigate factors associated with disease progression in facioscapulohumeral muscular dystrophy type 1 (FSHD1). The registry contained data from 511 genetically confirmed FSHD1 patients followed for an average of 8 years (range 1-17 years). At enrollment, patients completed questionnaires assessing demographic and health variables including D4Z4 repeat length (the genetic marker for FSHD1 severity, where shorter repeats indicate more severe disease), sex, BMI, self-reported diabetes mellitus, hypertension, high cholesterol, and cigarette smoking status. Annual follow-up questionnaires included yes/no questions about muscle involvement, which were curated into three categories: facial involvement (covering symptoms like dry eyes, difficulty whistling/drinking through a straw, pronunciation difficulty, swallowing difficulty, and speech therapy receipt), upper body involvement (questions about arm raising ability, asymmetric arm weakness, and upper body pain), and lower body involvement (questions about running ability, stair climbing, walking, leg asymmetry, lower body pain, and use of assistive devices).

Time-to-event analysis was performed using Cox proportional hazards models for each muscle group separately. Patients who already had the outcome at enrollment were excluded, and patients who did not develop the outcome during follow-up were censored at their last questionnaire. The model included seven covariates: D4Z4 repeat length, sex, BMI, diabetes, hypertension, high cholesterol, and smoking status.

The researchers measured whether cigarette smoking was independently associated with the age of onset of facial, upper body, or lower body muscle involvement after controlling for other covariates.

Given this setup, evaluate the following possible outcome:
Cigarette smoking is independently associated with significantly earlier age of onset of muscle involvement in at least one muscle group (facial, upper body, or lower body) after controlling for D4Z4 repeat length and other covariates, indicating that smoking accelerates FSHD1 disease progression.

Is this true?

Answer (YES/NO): YES